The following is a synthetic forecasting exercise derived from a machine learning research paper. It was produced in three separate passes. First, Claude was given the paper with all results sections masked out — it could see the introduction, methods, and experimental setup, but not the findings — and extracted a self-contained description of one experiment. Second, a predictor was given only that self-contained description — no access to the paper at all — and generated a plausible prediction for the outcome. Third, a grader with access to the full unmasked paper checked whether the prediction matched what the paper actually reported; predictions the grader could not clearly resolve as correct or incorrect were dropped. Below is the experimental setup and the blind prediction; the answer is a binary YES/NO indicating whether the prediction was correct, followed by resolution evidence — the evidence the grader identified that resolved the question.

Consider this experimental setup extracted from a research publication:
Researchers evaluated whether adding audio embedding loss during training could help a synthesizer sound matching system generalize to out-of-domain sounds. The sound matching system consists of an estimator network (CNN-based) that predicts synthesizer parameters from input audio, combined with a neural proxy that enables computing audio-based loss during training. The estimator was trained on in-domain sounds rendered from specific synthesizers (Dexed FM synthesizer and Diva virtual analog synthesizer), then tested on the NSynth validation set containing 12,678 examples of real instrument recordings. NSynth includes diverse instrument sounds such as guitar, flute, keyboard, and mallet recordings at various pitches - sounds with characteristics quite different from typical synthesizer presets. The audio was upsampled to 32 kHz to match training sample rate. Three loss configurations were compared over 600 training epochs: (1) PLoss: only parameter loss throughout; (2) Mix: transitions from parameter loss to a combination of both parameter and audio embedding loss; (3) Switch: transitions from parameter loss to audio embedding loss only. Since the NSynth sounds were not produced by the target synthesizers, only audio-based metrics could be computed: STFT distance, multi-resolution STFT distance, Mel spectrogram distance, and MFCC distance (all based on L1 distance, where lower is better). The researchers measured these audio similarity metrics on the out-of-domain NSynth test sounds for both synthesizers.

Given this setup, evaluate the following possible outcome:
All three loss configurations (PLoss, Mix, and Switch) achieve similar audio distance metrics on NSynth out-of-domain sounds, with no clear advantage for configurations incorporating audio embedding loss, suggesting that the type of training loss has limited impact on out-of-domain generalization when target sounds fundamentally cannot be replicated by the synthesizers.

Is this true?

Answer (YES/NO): NO